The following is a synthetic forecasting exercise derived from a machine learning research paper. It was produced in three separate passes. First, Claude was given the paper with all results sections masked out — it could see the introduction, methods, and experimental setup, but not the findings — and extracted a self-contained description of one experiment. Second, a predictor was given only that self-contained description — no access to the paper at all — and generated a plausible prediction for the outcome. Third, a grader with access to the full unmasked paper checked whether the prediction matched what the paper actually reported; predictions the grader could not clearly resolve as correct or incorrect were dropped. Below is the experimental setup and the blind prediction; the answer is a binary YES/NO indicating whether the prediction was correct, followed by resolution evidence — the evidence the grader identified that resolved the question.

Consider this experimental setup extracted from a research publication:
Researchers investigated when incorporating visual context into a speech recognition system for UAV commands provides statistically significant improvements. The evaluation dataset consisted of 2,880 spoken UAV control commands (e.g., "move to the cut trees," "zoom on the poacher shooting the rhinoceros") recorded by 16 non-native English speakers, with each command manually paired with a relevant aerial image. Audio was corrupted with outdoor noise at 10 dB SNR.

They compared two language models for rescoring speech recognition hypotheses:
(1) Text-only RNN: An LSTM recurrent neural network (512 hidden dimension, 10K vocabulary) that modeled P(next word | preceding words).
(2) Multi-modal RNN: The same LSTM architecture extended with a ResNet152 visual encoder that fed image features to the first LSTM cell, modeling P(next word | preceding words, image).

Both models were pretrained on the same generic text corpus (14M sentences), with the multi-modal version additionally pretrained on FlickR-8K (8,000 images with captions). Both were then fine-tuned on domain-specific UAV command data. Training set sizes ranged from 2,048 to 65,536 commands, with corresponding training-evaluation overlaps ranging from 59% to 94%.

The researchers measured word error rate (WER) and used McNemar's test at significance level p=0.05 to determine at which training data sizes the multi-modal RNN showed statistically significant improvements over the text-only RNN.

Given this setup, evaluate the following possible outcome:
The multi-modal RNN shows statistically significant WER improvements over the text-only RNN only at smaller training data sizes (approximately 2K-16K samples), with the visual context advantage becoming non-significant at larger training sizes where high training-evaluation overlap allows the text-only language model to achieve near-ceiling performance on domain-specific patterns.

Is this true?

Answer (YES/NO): NO